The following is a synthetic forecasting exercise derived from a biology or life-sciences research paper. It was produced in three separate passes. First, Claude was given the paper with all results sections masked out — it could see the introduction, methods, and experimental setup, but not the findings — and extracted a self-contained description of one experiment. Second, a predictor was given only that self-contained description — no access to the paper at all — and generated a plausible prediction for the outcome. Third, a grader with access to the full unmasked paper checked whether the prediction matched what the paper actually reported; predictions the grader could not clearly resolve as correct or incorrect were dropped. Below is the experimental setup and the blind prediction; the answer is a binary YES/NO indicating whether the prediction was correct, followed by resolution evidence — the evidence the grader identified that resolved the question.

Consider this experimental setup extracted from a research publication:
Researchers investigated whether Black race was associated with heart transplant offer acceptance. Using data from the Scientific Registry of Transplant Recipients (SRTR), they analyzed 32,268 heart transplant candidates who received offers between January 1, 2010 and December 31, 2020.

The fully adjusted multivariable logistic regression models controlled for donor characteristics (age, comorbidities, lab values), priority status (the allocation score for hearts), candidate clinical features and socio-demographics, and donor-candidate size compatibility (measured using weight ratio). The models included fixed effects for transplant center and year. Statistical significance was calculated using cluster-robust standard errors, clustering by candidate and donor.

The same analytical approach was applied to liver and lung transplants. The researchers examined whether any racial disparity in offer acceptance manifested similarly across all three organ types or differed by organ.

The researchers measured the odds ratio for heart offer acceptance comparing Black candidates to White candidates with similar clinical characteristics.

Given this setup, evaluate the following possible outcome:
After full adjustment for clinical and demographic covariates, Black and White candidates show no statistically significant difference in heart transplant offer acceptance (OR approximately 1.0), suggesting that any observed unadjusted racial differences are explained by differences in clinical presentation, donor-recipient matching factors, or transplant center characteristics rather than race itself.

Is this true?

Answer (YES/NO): YES